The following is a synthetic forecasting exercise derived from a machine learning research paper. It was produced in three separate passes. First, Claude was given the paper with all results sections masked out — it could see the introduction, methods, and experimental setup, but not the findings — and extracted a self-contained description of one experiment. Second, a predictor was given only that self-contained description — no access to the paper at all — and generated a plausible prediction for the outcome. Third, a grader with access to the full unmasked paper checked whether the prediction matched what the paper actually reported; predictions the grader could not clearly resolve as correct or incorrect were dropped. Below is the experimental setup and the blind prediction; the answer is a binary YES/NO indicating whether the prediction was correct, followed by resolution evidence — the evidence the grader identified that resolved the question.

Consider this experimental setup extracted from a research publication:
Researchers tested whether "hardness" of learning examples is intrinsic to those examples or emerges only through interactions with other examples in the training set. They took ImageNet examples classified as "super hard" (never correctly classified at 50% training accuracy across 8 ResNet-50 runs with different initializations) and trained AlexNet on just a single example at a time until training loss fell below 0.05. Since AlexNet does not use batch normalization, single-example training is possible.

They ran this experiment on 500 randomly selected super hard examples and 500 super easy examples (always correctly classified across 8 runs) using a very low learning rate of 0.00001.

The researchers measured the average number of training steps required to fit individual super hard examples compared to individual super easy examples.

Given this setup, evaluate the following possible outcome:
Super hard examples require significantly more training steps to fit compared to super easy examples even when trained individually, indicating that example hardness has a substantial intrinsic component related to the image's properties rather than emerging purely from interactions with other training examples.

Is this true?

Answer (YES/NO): NO